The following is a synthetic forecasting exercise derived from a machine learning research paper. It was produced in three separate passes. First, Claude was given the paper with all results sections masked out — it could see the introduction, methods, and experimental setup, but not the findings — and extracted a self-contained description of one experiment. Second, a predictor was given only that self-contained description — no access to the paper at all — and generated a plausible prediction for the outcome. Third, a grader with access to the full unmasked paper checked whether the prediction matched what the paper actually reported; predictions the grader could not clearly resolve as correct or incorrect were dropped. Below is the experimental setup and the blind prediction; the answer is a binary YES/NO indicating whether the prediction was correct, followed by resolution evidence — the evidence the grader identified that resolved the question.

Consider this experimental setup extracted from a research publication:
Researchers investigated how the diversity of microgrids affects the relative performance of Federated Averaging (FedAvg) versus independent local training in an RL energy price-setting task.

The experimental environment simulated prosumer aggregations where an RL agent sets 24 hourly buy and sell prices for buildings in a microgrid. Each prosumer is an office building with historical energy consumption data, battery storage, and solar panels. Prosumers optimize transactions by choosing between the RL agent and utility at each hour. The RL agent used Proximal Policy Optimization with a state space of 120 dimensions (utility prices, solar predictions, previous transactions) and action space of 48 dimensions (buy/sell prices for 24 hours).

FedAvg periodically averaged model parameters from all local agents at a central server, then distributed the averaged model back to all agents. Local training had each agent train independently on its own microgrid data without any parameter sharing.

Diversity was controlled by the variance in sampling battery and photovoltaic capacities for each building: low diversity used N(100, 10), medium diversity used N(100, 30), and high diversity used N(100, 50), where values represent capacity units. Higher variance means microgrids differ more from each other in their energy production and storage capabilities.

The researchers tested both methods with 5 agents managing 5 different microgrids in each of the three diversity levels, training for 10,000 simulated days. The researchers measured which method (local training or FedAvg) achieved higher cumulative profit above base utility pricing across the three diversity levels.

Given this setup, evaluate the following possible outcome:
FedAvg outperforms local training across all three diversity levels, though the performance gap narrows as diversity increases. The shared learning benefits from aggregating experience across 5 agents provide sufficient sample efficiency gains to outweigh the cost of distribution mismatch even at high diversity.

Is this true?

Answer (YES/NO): NO